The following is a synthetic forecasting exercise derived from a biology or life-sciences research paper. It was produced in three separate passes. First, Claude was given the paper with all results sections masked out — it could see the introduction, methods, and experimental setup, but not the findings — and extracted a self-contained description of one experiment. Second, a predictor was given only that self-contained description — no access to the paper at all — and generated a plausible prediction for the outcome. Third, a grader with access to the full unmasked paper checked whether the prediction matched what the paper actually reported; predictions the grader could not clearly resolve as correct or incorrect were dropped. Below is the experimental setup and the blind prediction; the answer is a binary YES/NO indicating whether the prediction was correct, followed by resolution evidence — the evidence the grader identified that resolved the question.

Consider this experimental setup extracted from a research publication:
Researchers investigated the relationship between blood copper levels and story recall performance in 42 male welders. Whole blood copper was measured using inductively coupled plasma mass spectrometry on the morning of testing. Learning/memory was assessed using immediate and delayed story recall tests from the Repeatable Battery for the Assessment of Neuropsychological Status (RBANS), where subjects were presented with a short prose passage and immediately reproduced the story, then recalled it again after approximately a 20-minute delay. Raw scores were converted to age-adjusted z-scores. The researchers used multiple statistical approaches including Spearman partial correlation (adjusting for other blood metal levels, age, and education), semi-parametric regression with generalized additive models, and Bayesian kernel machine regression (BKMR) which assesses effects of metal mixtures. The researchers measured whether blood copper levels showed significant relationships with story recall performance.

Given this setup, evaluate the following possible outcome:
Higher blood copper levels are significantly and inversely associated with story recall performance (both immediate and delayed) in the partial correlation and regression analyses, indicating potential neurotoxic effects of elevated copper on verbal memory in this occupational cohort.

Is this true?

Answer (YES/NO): YES